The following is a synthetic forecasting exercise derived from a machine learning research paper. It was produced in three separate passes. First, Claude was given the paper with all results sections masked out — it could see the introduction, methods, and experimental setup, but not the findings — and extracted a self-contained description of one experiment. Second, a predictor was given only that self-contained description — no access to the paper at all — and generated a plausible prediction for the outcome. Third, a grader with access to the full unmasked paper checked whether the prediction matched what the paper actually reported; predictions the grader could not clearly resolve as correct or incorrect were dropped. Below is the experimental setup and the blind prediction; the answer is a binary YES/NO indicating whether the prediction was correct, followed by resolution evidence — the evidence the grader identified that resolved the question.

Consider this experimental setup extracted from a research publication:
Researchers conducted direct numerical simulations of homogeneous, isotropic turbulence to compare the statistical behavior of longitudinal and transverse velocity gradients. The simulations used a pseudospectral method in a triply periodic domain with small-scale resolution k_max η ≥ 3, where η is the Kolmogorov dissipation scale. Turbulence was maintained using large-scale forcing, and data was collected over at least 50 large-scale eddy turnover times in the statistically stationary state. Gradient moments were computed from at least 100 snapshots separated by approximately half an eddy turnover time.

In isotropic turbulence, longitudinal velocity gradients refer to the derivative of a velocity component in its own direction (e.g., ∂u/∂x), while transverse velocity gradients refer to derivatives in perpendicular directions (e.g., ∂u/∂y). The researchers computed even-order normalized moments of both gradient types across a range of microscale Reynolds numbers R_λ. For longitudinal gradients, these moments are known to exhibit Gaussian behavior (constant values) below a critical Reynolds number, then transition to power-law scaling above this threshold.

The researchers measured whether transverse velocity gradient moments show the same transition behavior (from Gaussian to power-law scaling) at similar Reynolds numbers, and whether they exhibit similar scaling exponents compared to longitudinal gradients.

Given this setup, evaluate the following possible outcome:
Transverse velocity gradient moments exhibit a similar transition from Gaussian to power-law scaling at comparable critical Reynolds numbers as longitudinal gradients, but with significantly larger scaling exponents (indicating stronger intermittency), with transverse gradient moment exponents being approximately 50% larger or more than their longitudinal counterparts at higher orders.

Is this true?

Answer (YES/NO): NO